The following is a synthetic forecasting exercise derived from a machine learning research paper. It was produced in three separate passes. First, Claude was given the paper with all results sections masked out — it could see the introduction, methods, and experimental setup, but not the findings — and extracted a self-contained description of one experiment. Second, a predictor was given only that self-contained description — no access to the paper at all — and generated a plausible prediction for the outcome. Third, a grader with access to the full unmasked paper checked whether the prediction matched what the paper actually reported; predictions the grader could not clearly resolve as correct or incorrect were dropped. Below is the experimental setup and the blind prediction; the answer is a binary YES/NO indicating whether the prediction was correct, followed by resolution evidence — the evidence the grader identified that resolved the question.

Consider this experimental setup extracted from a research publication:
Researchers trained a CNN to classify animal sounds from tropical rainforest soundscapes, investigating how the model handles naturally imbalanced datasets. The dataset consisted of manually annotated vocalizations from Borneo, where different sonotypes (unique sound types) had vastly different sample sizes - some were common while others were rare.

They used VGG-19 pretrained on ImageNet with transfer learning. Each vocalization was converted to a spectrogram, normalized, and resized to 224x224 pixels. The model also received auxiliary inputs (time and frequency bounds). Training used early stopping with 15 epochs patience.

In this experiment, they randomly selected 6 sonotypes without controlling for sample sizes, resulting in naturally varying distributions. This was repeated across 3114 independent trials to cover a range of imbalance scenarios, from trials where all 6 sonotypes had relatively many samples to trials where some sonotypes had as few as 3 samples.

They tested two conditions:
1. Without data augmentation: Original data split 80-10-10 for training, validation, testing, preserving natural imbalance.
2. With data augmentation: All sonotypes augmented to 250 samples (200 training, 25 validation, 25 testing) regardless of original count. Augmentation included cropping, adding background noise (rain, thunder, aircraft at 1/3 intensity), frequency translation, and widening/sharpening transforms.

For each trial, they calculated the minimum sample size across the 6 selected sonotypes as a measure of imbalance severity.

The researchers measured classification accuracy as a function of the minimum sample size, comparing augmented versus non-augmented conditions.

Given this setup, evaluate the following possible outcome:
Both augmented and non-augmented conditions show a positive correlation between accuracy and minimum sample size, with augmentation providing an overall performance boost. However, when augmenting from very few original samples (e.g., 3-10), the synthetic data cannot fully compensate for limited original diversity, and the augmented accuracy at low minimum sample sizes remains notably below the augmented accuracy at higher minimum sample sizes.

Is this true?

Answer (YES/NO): NO